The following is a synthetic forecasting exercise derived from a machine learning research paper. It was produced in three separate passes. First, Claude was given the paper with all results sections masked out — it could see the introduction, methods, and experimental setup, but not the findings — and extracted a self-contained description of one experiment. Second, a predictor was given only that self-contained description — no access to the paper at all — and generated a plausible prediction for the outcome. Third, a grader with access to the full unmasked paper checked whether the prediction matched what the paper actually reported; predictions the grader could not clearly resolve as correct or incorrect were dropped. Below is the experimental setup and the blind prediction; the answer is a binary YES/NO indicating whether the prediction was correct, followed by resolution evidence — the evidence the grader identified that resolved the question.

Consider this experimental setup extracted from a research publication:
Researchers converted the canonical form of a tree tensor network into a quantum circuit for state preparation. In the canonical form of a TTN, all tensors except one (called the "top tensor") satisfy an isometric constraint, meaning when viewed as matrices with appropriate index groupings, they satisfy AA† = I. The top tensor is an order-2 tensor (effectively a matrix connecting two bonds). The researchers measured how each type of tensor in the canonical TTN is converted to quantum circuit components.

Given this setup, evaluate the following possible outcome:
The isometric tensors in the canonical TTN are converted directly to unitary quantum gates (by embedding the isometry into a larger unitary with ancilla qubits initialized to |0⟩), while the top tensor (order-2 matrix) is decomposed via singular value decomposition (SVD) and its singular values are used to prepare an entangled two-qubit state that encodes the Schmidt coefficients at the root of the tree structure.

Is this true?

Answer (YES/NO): NO